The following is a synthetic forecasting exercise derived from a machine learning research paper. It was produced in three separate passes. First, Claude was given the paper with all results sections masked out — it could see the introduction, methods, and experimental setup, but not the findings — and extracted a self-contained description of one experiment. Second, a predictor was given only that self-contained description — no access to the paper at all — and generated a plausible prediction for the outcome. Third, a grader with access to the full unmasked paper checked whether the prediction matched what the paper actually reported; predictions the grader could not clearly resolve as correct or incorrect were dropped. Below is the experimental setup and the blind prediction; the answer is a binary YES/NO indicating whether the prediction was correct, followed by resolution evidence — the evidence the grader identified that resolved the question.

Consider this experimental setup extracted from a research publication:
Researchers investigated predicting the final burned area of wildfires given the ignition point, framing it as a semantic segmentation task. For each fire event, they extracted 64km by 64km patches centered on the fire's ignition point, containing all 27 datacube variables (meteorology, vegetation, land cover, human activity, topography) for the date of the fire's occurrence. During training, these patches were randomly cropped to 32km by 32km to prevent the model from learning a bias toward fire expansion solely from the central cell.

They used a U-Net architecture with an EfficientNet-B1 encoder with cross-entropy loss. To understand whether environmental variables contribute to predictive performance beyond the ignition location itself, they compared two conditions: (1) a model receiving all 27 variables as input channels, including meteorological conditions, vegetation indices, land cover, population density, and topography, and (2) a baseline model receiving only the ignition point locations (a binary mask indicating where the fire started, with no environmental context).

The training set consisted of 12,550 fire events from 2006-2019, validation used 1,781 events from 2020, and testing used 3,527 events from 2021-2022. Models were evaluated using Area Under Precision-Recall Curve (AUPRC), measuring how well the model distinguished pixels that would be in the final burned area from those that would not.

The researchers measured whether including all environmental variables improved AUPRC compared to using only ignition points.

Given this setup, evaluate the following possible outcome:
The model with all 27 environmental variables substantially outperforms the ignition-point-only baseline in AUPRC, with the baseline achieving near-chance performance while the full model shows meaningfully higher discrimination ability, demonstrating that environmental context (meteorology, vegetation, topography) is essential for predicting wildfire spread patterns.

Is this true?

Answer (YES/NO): NO